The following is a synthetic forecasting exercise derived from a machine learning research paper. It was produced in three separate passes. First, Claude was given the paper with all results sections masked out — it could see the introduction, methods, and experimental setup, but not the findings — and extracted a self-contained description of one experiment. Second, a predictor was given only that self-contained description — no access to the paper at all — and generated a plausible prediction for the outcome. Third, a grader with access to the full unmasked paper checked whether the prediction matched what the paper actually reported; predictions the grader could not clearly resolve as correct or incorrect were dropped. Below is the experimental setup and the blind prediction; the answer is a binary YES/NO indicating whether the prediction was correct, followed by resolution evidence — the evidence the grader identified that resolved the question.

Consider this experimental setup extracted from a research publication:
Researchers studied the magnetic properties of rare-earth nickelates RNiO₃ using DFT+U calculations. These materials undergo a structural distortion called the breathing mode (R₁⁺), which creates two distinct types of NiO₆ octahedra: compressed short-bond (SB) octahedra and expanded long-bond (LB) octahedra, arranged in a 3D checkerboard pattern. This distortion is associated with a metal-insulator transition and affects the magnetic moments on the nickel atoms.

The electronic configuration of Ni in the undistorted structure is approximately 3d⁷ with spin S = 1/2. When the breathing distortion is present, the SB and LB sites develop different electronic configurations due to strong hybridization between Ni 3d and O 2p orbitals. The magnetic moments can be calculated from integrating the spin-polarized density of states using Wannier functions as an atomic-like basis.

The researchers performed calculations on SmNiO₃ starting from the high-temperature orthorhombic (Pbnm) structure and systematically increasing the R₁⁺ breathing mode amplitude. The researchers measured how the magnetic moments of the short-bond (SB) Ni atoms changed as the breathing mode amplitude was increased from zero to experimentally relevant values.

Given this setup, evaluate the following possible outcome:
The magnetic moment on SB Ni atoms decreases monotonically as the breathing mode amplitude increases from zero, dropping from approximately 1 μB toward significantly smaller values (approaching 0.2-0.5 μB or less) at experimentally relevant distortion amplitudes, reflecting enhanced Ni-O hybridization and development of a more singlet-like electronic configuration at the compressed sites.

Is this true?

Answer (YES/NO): NO